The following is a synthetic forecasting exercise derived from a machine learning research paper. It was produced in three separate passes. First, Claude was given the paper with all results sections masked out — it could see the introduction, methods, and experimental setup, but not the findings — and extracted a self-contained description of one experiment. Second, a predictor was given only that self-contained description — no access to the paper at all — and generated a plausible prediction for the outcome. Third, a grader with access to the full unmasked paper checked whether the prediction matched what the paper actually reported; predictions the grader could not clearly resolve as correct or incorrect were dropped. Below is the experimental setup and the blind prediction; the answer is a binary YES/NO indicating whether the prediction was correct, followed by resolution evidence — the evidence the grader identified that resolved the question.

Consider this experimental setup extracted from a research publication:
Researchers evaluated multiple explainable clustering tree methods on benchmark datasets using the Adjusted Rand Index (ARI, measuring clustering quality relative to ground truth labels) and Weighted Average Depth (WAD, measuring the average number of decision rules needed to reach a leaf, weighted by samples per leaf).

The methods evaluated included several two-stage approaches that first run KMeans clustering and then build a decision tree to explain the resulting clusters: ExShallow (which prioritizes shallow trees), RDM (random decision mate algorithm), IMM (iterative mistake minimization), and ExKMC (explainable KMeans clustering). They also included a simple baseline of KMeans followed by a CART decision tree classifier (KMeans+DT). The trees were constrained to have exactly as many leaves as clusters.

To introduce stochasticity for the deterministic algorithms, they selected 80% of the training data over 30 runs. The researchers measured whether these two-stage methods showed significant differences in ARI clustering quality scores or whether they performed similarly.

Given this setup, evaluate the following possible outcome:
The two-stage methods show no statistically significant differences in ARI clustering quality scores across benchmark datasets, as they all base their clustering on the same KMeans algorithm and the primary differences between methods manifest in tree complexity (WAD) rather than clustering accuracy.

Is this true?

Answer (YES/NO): NO